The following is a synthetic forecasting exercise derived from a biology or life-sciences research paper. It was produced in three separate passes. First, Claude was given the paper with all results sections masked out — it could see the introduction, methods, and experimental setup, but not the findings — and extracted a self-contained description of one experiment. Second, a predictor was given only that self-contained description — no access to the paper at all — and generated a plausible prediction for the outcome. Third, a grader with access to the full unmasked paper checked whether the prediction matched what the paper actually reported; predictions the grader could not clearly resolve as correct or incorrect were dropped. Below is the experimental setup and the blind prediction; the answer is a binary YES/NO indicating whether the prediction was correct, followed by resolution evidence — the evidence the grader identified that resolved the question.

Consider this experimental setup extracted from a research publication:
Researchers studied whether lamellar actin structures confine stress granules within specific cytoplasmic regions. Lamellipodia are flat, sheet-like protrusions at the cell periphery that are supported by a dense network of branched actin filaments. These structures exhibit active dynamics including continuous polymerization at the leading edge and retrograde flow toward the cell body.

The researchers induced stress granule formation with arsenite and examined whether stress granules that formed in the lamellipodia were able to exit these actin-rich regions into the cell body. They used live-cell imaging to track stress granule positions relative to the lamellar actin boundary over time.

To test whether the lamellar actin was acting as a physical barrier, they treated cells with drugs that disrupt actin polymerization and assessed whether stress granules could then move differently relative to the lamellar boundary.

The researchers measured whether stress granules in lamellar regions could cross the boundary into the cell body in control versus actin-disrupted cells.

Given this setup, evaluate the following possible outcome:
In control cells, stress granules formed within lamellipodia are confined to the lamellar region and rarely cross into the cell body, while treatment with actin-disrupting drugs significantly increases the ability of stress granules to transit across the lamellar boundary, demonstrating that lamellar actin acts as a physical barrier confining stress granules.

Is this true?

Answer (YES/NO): NO